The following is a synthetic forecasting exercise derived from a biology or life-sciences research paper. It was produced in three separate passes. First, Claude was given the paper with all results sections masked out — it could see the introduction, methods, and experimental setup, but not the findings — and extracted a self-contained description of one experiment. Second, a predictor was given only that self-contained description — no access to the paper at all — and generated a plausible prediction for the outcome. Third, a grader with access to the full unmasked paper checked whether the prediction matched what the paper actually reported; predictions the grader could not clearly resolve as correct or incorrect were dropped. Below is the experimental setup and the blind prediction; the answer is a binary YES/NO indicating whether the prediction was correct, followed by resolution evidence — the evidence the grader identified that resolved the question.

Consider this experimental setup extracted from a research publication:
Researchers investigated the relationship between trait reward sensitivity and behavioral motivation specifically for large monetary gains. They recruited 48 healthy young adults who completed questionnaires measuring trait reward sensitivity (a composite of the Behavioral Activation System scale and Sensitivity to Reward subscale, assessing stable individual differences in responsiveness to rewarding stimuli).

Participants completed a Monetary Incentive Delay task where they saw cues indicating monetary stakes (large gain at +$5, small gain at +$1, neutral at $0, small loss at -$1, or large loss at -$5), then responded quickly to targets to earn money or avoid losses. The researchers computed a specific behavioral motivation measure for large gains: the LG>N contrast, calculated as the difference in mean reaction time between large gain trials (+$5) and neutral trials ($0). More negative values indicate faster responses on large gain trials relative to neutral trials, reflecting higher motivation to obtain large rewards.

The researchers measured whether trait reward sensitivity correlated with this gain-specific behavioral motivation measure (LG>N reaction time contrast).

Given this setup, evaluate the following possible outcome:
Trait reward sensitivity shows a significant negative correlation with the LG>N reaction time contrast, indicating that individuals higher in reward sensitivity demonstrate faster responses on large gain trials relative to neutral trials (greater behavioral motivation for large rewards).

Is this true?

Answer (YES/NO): YES